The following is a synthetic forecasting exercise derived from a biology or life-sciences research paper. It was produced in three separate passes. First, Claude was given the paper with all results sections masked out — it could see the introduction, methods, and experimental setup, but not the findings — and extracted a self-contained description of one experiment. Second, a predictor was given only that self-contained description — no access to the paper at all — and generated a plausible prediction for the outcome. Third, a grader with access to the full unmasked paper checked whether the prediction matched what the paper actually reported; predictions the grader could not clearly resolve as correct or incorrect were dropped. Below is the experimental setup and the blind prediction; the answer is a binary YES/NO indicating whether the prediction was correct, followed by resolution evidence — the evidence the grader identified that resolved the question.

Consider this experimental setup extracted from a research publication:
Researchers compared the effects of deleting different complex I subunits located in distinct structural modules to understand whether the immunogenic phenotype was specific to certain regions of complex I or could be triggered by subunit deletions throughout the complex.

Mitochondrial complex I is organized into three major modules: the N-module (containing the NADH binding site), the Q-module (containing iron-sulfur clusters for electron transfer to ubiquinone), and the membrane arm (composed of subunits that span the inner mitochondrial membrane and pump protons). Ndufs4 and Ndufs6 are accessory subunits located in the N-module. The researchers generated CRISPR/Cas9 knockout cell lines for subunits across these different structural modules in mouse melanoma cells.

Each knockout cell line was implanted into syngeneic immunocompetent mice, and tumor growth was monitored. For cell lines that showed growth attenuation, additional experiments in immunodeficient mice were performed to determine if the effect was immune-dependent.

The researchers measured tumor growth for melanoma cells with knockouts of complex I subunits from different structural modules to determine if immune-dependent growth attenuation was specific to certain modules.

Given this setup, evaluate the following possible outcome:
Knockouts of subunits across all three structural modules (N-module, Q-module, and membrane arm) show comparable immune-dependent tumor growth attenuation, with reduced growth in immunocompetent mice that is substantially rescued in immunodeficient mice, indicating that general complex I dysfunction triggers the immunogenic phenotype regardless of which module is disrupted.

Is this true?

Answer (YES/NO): NO